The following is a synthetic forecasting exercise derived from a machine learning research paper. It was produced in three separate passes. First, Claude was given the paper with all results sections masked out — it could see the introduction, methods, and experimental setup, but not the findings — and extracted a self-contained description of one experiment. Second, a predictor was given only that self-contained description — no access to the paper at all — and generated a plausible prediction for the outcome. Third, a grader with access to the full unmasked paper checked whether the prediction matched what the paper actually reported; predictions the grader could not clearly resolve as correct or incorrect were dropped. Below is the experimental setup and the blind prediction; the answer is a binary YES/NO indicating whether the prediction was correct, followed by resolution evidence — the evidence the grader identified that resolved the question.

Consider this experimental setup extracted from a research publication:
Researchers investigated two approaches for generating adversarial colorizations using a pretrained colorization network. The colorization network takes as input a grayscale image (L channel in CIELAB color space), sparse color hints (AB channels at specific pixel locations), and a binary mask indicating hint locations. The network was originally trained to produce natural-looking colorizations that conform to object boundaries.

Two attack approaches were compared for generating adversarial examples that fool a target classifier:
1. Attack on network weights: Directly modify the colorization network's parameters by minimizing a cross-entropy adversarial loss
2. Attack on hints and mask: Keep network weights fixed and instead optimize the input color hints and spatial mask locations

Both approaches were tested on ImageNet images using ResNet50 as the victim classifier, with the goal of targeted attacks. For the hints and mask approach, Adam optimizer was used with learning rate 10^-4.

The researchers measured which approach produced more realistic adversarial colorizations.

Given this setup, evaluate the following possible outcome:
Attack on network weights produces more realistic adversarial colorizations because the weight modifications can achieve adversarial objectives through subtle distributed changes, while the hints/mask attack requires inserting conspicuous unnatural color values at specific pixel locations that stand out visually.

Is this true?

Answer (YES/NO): NO